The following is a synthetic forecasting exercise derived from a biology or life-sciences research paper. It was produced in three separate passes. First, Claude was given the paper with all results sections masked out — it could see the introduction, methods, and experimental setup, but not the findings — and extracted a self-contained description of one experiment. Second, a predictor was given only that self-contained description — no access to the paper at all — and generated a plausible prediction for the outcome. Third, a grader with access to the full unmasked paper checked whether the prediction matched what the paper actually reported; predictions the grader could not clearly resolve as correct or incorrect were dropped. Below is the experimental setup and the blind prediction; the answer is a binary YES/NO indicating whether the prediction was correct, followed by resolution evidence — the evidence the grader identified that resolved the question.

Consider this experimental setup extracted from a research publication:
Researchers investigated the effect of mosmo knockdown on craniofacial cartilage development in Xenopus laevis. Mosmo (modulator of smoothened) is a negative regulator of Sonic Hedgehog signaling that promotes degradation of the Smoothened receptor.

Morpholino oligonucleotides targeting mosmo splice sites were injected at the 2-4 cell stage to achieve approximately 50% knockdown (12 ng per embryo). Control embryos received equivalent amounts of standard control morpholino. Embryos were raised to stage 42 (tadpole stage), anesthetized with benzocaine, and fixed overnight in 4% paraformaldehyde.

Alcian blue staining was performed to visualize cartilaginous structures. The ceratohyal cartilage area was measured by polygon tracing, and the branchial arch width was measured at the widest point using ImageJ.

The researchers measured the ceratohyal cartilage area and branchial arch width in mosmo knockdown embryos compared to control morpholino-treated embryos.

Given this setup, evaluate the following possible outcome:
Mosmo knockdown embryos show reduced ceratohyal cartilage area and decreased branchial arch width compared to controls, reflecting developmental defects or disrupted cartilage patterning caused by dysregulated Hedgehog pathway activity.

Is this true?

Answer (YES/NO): YES